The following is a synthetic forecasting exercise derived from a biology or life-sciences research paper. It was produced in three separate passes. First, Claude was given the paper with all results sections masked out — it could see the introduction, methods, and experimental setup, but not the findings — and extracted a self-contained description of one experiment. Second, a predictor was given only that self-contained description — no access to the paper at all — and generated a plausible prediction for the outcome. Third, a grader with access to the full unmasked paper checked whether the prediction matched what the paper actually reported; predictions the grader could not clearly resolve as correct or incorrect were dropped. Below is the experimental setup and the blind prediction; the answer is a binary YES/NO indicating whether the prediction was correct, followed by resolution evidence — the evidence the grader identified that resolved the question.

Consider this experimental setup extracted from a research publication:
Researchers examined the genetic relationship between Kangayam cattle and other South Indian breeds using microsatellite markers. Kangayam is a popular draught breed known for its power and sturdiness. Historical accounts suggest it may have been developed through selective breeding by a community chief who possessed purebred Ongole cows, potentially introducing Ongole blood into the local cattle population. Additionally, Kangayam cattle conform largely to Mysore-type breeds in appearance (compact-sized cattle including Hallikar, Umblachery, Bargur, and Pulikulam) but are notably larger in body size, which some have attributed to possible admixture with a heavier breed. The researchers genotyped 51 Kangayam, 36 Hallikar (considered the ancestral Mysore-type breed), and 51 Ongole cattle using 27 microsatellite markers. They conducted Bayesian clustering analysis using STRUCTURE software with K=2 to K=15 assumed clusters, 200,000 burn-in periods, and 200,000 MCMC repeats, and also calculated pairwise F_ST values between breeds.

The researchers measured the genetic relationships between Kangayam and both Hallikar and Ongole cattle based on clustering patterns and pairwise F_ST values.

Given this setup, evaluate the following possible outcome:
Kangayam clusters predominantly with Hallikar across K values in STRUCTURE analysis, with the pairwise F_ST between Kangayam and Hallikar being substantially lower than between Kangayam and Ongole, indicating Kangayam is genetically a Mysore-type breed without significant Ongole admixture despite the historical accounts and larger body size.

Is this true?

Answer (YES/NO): NO